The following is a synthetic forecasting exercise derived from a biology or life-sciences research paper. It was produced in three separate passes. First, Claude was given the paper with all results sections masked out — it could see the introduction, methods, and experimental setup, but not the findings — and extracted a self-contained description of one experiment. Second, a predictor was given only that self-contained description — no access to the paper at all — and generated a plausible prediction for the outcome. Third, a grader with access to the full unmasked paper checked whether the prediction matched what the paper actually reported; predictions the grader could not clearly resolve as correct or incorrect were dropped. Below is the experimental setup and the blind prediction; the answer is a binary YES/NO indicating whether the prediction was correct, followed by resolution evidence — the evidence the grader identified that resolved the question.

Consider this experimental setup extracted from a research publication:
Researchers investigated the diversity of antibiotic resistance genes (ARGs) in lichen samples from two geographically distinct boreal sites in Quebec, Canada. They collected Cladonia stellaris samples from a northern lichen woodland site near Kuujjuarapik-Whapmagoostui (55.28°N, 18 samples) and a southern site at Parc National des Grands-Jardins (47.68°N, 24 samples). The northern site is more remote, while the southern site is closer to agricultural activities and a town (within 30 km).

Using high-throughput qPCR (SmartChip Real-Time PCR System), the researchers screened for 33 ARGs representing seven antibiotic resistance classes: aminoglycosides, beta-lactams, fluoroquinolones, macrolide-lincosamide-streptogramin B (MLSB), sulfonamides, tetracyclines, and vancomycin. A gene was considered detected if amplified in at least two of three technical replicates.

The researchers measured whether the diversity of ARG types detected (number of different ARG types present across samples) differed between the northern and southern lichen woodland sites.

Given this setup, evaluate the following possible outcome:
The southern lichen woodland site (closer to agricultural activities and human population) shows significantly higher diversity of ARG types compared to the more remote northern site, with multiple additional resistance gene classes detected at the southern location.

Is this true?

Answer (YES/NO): NO